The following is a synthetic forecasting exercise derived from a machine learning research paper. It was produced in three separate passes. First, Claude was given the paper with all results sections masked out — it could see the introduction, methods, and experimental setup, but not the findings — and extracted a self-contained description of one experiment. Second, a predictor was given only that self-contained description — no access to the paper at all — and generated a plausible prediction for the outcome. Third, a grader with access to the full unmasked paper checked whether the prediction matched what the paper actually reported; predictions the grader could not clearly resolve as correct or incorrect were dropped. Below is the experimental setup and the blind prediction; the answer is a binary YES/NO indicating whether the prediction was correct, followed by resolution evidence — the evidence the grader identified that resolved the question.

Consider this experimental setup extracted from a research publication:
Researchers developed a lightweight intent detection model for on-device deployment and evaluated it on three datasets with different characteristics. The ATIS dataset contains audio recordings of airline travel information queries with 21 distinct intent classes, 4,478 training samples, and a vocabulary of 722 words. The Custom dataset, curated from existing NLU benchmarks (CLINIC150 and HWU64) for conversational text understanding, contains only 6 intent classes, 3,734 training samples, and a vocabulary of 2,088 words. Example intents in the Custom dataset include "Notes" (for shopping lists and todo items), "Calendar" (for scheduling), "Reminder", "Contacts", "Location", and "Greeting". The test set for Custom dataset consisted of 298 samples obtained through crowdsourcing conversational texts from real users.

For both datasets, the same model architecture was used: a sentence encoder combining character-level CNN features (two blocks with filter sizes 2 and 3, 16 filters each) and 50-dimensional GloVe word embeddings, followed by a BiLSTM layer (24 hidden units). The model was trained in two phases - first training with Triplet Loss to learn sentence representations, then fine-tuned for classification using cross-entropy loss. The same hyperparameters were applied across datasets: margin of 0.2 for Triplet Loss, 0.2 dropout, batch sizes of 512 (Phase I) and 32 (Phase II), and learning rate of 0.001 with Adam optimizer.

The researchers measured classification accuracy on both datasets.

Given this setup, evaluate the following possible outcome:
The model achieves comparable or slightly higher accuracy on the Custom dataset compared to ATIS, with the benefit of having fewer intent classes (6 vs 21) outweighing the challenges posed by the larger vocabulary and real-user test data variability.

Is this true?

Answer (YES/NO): NO